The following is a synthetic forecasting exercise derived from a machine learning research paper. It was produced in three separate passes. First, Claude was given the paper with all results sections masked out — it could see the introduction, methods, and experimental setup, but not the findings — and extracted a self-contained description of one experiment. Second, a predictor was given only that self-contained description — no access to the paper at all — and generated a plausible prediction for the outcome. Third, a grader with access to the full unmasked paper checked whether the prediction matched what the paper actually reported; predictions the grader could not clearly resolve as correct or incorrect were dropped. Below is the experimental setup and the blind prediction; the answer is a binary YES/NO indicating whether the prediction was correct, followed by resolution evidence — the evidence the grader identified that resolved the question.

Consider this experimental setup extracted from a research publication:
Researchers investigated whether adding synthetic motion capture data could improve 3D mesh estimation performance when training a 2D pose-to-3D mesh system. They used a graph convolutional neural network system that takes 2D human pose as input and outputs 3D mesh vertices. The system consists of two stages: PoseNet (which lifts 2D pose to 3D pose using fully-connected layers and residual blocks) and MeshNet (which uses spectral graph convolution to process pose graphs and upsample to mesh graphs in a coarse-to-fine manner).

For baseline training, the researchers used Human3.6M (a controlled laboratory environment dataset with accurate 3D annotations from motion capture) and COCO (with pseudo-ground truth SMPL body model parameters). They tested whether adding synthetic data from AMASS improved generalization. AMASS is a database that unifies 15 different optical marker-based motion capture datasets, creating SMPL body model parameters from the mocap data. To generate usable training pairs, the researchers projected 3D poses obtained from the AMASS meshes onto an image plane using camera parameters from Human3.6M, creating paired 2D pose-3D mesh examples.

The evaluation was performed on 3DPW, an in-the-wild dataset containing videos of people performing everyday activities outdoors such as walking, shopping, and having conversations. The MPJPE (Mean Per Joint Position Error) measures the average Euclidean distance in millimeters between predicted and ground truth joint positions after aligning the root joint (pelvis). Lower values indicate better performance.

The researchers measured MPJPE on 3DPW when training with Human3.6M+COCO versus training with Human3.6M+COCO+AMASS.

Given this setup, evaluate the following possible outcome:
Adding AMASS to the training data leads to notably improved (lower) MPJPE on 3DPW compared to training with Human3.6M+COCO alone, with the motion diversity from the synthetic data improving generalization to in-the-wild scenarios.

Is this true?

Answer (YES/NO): YES